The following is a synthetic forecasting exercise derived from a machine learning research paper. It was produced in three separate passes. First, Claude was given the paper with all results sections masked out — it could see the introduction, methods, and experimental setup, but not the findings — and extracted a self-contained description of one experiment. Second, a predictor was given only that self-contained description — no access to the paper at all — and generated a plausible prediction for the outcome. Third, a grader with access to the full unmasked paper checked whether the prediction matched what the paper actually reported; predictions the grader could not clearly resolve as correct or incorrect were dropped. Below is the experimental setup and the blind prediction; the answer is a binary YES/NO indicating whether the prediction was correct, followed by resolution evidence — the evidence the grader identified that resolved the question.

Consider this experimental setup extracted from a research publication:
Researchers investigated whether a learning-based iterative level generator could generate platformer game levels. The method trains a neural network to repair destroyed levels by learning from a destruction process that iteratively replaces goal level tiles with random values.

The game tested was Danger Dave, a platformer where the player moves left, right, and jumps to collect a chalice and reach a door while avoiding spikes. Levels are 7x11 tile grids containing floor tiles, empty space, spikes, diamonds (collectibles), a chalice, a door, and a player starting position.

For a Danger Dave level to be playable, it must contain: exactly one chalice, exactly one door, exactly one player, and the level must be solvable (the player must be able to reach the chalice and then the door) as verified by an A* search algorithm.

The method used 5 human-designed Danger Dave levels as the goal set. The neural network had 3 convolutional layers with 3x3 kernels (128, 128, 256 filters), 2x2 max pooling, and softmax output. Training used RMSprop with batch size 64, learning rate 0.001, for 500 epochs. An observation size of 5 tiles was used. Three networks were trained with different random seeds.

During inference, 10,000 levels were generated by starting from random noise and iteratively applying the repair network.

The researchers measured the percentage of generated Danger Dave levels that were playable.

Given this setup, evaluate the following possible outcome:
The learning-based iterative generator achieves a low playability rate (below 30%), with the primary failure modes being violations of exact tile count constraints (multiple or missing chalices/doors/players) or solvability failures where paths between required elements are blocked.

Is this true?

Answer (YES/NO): NO